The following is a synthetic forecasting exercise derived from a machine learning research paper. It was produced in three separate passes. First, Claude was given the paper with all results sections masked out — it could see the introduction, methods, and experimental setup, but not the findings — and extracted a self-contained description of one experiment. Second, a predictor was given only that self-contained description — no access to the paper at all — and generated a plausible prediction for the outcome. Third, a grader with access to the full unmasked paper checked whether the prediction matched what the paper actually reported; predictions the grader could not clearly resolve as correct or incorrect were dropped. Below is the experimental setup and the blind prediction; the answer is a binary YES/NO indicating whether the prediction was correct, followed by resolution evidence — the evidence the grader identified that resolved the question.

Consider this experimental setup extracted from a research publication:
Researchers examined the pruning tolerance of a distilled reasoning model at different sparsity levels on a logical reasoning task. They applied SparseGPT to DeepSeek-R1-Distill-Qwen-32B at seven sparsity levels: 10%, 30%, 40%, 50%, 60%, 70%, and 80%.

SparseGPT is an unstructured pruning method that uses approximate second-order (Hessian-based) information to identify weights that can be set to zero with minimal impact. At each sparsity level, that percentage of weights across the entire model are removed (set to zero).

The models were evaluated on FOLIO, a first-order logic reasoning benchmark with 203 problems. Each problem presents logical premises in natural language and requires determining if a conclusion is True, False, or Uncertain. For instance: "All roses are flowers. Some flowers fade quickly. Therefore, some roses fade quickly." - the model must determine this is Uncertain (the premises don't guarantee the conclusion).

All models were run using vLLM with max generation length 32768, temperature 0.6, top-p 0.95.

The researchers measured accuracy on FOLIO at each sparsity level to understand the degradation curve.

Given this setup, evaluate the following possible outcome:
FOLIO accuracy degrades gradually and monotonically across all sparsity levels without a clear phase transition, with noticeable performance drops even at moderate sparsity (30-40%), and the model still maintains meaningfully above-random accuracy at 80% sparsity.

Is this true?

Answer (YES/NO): NO